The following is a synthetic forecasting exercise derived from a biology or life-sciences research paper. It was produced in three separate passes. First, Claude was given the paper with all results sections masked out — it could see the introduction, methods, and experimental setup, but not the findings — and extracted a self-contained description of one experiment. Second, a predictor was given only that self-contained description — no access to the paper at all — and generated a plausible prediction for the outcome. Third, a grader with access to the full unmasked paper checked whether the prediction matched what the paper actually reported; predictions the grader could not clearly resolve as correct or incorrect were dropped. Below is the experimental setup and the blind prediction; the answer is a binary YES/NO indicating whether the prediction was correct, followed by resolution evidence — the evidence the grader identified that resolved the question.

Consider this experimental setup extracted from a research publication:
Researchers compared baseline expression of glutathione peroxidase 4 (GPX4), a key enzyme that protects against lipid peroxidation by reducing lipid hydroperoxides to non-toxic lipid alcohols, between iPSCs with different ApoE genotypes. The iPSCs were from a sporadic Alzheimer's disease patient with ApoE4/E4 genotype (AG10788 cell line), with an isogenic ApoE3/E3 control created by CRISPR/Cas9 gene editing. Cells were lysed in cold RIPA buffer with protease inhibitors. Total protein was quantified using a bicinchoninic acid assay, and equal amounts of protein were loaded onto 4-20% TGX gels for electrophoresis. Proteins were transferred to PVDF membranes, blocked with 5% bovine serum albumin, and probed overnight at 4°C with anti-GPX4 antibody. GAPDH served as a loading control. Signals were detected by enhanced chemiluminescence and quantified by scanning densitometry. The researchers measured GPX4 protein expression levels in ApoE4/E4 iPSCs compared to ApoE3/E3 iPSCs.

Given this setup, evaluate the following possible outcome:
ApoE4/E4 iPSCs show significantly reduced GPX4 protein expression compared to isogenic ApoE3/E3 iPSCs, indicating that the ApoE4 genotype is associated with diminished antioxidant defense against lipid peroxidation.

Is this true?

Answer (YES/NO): YES